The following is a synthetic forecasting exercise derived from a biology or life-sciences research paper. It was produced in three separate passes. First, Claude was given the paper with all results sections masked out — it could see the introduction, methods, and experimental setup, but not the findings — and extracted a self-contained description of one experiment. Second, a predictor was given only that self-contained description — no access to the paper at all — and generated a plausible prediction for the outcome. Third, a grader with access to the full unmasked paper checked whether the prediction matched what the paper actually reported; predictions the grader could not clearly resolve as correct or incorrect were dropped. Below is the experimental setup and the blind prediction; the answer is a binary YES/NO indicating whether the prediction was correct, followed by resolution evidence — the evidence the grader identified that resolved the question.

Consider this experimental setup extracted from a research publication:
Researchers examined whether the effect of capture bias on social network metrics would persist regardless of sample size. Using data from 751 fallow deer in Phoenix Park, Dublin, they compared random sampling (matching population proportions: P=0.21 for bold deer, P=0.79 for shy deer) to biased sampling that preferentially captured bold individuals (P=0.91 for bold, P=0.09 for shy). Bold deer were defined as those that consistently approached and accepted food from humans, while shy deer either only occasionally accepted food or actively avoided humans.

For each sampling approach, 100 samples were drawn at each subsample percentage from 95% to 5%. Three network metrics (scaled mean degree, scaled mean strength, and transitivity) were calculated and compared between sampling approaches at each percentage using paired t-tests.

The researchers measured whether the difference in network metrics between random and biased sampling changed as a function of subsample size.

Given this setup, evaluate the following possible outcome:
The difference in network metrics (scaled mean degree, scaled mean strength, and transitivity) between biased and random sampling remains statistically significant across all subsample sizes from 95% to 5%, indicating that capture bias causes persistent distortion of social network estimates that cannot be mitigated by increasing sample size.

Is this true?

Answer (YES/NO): NO